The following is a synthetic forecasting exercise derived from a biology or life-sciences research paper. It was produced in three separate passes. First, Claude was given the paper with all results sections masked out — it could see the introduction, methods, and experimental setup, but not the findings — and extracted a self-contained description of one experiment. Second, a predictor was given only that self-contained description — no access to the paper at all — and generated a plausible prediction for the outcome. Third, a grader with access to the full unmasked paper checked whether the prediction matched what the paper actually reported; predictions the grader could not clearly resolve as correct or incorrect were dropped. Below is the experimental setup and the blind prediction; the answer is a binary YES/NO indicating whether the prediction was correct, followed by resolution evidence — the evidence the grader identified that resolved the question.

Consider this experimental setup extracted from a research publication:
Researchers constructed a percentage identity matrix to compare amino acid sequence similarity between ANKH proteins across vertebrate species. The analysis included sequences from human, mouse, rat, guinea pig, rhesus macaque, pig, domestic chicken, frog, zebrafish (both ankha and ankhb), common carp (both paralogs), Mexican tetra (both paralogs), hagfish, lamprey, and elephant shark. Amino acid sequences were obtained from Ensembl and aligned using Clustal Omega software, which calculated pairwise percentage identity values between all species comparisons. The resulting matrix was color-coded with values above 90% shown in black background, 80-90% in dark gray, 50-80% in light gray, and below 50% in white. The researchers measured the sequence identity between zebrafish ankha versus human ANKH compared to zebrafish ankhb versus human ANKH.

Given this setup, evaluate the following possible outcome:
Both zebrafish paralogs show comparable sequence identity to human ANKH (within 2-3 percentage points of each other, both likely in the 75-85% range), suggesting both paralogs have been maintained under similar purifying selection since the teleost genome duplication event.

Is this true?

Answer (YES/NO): NO